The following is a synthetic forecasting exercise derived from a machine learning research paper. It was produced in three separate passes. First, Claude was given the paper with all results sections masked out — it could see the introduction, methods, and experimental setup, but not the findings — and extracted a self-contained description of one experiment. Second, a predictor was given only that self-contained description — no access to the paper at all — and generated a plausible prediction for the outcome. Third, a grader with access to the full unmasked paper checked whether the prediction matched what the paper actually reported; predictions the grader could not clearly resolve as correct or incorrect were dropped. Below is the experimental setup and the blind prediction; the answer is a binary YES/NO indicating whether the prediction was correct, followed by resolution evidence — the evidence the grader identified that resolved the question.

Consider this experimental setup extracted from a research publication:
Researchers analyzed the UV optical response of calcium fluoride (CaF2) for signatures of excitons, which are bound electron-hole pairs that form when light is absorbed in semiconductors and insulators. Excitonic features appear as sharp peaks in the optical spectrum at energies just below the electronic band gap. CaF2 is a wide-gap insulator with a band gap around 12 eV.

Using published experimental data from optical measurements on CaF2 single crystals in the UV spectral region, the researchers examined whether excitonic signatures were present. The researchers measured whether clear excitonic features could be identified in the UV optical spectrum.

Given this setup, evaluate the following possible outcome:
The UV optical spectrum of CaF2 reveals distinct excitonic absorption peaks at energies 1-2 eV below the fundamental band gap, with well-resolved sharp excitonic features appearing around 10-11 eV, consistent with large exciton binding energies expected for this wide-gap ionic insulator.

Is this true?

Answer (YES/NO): YES